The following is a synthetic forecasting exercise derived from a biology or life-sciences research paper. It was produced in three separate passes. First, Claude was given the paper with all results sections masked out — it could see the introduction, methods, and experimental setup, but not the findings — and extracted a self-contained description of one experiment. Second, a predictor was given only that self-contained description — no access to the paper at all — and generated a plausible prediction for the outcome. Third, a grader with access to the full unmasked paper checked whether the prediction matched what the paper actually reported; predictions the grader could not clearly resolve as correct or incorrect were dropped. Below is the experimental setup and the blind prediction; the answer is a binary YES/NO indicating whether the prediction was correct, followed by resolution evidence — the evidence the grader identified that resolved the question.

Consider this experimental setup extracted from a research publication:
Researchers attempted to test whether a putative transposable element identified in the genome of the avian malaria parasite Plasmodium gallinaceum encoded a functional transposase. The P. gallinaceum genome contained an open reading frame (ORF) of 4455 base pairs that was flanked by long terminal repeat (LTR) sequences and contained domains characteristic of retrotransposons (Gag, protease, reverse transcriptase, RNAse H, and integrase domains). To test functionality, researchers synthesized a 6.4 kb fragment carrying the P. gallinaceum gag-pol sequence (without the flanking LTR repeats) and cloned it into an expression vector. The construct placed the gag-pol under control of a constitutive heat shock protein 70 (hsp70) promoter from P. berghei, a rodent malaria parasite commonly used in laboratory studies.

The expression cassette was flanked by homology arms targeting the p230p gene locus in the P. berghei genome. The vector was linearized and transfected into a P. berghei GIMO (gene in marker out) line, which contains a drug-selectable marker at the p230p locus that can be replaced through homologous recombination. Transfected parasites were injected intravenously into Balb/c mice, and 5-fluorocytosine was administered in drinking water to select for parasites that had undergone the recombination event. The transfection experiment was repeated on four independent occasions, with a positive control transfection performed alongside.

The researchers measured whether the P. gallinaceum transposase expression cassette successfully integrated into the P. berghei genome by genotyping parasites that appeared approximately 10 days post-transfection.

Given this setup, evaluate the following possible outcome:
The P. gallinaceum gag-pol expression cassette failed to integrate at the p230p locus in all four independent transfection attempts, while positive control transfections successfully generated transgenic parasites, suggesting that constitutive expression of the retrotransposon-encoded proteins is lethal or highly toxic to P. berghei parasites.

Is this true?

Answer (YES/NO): YES